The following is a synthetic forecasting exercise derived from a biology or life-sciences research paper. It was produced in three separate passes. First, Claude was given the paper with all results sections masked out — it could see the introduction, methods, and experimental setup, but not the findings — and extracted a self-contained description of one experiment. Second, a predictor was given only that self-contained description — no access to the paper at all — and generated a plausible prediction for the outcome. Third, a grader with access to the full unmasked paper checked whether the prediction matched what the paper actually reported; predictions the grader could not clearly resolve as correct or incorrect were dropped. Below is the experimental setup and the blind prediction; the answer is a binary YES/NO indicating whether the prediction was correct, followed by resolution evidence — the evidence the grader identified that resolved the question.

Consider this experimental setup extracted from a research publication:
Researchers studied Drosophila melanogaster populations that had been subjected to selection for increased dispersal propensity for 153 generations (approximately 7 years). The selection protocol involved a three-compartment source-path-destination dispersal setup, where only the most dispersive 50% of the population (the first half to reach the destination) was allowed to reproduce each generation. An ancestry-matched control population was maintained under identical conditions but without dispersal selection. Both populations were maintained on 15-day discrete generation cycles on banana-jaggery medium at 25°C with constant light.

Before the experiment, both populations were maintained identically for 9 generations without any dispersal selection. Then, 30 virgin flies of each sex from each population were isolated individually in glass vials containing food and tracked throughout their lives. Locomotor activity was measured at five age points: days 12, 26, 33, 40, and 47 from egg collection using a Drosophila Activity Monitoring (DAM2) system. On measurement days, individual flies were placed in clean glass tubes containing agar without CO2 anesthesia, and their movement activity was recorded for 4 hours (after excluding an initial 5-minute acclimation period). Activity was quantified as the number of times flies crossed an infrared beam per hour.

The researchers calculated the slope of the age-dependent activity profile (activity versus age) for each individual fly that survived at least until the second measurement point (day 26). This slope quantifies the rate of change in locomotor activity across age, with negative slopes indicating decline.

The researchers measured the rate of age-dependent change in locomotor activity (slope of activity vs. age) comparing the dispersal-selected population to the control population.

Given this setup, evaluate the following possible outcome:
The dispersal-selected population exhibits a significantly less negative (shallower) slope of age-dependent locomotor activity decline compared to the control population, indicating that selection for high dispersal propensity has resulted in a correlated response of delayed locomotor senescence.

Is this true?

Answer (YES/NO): NO